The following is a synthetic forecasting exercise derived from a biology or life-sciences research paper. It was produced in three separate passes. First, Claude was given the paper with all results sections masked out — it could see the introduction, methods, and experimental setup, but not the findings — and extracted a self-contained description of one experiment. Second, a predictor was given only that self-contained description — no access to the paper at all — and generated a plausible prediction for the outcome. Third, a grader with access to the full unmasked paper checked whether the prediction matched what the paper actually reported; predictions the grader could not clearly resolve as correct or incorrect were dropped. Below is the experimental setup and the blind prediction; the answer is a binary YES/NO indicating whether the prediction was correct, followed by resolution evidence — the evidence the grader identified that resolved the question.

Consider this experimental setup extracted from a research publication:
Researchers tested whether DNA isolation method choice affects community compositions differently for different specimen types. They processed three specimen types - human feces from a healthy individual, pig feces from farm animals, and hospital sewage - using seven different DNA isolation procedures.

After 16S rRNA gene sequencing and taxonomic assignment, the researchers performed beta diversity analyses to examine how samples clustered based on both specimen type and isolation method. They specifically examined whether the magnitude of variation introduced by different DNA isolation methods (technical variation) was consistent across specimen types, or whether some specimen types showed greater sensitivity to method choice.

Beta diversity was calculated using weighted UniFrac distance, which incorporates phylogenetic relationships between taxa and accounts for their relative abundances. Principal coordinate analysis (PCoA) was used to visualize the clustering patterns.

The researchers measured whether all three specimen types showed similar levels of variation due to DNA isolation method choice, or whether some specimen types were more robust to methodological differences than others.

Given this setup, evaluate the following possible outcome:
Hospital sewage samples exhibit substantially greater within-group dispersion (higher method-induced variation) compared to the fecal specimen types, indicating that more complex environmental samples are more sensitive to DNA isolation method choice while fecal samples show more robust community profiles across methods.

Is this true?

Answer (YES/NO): NO